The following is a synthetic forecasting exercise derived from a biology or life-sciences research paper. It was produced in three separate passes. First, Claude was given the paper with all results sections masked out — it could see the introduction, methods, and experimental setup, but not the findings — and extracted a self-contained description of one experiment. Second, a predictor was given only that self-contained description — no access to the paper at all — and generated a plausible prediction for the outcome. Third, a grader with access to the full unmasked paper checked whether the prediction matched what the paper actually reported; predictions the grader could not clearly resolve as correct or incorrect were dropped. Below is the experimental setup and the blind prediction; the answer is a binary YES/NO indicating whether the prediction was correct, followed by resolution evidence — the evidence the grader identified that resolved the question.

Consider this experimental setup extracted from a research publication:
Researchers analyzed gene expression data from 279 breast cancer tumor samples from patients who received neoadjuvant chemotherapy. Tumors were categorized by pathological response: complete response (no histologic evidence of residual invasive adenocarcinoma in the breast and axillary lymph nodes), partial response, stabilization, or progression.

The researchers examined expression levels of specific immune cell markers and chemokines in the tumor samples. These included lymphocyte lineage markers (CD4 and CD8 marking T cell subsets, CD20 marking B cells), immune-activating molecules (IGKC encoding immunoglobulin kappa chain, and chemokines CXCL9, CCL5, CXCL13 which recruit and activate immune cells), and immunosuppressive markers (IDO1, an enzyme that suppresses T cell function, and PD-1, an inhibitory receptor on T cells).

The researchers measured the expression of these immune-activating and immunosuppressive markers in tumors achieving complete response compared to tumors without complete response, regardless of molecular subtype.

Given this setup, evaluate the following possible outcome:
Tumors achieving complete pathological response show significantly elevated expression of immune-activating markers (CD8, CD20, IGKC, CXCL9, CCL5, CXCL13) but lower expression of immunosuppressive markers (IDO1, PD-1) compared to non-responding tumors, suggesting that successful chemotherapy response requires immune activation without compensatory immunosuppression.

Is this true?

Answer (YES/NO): NO